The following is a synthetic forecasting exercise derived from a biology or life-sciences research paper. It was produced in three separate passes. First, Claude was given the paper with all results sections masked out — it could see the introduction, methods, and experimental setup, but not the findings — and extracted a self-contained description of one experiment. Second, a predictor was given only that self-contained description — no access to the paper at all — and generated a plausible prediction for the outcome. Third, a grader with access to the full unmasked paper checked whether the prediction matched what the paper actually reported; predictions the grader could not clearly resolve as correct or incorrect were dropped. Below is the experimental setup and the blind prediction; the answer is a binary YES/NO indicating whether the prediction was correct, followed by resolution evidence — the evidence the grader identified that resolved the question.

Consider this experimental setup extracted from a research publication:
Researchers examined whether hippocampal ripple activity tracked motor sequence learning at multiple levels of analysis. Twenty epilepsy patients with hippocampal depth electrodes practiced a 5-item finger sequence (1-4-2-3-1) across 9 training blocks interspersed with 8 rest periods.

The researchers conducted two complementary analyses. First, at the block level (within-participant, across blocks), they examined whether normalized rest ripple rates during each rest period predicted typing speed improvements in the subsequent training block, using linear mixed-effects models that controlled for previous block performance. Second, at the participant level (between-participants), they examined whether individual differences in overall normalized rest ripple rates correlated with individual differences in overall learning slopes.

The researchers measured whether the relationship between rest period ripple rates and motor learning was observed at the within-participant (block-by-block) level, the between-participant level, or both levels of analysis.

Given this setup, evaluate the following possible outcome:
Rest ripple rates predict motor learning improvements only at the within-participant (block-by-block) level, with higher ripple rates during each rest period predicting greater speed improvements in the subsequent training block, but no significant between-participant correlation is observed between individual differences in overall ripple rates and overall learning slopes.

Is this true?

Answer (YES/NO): NO